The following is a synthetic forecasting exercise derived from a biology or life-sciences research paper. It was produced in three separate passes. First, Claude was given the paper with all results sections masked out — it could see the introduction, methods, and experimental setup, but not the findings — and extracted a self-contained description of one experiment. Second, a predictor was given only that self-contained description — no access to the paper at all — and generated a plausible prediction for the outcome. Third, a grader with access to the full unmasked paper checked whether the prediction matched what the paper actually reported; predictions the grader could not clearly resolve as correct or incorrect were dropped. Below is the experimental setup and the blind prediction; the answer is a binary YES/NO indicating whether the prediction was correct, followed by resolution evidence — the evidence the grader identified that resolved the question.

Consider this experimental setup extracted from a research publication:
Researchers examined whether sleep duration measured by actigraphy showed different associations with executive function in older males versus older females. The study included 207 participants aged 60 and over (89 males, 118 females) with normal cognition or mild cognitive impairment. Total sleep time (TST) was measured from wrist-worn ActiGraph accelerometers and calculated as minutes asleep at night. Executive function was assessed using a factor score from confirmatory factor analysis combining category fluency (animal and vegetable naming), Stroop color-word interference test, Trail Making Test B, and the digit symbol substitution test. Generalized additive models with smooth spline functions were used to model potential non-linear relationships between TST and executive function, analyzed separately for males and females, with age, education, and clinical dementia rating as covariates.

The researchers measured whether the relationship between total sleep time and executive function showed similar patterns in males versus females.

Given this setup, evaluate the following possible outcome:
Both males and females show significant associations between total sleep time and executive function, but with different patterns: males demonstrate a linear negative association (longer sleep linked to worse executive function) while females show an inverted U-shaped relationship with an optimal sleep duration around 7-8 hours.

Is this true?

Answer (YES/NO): NO